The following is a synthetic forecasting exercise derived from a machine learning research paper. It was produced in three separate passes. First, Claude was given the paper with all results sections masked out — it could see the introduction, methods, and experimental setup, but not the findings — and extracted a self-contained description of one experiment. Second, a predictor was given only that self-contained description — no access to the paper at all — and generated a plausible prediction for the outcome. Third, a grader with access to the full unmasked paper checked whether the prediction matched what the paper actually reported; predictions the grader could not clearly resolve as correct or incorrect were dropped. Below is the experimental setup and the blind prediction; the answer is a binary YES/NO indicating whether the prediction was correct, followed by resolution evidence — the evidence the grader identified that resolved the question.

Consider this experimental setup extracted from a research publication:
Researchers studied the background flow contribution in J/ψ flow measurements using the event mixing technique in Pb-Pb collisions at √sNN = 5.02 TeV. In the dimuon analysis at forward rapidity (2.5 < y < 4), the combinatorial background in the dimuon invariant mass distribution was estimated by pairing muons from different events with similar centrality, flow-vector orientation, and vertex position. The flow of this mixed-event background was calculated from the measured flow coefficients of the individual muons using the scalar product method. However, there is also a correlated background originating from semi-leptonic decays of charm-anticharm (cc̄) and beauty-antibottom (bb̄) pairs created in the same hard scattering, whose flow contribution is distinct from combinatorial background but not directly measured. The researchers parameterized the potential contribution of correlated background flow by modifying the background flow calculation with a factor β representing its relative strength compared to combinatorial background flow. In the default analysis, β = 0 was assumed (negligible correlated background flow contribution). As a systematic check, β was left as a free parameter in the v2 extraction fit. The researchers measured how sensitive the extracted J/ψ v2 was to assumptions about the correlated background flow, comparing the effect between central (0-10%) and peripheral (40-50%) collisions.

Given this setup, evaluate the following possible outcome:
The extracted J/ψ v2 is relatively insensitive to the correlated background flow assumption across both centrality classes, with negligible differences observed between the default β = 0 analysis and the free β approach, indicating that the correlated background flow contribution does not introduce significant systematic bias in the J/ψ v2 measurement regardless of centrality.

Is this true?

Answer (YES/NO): NO